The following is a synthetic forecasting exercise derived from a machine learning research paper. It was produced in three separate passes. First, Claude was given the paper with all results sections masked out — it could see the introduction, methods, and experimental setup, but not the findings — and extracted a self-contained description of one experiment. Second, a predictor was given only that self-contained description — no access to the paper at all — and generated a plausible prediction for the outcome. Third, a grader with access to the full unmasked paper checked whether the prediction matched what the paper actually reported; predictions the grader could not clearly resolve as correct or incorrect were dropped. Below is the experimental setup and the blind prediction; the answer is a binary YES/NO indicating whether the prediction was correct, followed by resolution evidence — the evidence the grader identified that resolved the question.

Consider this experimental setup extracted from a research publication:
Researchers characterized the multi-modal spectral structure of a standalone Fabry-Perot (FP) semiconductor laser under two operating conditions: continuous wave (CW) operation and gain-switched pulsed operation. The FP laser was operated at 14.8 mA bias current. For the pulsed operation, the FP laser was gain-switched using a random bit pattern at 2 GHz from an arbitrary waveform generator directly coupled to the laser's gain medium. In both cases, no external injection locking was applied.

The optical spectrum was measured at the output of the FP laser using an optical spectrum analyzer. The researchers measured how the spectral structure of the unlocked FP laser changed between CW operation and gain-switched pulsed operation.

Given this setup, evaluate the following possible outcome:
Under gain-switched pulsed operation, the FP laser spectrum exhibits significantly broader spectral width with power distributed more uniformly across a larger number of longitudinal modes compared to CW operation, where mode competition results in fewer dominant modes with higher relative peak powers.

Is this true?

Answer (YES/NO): YES